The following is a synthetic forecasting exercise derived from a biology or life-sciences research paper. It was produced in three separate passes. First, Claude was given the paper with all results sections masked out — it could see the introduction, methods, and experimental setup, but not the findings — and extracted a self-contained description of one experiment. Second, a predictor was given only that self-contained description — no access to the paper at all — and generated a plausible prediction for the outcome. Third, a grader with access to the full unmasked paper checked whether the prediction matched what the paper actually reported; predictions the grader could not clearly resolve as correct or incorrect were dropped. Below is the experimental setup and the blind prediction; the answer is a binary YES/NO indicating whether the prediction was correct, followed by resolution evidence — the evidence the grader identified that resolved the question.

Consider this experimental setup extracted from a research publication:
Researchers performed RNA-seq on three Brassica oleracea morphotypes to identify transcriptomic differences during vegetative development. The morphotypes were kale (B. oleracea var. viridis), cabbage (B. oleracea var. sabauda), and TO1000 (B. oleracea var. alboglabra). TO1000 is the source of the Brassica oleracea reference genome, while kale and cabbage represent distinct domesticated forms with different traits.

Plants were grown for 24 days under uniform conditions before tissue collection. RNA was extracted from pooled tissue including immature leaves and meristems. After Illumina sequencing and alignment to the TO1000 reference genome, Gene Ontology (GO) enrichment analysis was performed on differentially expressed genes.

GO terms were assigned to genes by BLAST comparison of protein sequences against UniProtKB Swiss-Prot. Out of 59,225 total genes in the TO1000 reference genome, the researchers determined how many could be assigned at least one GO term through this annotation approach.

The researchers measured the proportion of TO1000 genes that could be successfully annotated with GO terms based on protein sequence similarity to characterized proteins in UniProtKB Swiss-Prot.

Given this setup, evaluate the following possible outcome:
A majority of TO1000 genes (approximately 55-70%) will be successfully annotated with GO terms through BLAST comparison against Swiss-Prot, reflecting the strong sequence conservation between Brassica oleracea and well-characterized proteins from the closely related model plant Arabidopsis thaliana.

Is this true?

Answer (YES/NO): YES